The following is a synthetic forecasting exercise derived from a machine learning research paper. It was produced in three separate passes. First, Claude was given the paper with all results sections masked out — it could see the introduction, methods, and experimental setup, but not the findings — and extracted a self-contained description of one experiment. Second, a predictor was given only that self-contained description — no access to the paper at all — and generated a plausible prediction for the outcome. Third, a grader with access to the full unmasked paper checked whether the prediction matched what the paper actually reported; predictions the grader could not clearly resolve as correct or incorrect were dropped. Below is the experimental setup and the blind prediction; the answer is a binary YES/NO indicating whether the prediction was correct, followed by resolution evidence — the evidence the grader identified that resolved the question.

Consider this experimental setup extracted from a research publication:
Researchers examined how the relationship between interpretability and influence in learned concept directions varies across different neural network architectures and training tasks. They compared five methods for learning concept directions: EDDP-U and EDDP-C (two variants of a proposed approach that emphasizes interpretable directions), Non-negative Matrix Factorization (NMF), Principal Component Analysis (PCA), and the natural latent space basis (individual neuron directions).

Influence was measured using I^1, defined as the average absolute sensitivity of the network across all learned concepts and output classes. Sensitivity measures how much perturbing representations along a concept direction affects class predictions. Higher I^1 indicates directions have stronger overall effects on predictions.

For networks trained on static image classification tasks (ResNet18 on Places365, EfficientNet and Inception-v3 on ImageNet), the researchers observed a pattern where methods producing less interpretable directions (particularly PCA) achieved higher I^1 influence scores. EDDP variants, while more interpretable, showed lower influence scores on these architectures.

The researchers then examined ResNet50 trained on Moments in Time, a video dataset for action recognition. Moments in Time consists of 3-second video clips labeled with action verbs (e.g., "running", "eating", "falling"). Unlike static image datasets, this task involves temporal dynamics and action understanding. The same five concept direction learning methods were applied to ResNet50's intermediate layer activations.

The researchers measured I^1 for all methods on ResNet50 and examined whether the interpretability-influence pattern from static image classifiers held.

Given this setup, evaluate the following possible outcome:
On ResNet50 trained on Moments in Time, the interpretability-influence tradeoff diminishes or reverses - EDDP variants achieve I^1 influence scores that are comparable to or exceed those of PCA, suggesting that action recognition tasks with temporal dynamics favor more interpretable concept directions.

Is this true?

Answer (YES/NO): NO